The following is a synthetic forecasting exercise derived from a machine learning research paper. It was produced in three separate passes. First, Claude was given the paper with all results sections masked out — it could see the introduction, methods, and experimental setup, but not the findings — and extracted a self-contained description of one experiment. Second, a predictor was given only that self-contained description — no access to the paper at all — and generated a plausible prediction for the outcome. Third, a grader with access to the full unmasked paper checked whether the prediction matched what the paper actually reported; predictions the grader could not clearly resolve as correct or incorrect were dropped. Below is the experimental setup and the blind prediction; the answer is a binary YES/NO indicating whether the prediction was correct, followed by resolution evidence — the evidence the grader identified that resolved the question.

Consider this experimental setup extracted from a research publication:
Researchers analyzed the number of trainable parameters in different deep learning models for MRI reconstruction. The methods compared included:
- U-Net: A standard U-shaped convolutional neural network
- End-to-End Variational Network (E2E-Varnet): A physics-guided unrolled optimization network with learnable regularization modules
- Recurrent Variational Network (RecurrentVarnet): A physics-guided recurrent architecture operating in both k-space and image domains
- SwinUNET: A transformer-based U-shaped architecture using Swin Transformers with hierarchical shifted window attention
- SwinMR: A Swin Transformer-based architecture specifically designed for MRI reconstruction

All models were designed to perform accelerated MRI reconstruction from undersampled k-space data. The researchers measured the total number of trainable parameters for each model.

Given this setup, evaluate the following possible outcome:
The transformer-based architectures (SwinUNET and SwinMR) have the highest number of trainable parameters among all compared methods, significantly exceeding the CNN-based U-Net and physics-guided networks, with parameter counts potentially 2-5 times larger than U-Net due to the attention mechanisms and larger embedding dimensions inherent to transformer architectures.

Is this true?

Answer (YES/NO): NO